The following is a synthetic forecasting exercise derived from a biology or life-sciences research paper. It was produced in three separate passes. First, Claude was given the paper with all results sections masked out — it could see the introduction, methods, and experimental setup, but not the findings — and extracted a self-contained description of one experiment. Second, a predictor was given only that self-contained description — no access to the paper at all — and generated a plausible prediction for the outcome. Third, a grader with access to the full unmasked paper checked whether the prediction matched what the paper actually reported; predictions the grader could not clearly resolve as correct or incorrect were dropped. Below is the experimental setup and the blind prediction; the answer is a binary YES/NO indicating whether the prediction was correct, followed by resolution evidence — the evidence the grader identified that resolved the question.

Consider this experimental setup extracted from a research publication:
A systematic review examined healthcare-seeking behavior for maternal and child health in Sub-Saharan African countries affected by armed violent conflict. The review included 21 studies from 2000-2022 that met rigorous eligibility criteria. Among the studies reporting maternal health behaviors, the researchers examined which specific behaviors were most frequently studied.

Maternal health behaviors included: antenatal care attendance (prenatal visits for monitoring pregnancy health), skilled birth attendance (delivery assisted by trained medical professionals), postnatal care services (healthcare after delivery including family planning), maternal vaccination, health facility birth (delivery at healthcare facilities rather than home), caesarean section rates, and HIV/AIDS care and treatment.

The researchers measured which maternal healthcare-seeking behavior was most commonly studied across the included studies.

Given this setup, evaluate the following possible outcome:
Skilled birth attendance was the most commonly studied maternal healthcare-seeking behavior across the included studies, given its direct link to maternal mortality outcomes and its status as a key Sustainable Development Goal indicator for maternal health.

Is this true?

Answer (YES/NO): NO